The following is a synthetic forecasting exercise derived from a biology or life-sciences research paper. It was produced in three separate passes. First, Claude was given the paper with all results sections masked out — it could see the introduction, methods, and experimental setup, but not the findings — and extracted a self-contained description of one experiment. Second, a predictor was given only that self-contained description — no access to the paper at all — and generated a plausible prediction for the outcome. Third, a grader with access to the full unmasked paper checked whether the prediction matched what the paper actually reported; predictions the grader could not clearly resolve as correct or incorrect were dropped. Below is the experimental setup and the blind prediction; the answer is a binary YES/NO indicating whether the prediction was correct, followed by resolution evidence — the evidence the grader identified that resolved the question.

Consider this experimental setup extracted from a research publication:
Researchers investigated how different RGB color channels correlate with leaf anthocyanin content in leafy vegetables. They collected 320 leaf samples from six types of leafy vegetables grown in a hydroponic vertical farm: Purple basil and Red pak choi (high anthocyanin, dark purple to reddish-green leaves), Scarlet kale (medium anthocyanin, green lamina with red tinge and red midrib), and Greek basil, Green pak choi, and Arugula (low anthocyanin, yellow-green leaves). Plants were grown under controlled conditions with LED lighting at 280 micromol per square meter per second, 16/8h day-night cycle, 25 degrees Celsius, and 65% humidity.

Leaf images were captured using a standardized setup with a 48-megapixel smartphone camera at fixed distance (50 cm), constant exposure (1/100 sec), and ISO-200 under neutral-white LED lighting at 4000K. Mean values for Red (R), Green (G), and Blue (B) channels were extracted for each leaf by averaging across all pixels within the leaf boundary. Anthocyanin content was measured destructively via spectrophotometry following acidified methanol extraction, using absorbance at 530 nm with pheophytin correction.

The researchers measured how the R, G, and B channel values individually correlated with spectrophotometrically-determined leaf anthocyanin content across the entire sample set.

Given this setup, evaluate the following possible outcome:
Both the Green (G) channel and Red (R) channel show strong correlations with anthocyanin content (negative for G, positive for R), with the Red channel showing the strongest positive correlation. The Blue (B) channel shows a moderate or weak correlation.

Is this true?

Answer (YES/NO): NO